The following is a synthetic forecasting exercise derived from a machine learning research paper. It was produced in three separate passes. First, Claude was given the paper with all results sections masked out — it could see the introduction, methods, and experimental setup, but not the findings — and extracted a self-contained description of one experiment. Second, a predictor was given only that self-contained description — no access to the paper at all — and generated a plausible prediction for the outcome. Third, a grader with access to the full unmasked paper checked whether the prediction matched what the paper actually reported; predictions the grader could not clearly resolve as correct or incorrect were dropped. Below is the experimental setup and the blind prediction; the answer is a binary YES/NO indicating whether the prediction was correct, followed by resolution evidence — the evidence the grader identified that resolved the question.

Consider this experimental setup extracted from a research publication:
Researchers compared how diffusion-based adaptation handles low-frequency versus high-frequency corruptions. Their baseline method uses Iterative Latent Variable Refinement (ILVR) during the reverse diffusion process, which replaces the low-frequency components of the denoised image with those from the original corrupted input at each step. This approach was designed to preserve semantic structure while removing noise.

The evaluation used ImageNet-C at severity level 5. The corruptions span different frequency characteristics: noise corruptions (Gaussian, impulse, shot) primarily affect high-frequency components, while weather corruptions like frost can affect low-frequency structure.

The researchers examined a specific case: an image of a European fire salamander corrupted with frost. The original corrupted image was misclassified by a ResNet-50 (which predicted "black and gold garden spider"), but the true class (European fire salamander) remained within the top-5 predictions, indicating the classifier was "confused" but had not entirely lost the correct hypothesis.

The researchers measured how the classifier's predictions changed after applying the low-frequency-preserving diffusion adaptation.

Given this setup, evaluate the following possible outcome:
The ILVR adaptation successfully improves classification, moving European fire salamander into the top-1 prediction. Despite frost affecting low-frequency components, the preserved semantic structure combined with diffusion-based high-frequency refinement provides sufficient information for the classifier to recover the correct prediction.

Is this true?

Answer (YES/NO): NO